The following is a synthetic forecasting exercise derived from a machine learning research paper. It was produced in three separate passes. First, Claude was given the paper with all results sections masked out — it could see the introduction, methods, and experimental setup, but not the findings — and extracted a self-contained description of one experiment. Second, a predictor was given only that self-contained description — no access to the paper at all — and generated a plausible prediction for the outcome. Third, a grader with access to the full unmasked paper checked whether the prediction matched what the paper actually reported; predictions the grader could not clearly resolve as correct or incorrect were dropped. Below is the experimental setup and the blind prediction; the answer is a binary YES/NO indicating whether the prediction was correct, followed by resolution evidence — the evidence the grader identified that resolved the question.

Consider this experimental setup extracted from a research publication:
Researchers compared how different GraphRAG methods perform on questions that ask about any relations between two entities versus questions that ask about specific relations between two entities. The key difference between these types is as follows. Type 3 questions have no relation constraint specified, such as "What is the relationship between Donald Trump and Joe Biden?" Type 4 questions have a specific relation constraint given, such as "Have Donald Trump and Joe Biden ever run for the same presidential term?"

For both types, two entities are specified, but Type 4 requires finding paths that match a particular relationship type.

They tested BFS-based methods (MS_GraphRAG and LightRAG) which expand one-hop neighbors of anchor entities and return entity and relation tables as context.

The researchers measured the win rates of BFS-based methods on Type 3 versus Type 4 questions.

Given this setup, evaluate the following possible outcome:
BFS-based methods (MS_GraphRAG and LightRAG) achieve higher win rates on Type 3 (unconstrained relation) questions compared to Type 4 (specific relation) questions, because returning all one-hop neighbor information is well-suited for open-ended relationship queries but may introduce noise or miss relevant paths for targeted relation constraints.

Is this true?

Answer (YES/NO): YES